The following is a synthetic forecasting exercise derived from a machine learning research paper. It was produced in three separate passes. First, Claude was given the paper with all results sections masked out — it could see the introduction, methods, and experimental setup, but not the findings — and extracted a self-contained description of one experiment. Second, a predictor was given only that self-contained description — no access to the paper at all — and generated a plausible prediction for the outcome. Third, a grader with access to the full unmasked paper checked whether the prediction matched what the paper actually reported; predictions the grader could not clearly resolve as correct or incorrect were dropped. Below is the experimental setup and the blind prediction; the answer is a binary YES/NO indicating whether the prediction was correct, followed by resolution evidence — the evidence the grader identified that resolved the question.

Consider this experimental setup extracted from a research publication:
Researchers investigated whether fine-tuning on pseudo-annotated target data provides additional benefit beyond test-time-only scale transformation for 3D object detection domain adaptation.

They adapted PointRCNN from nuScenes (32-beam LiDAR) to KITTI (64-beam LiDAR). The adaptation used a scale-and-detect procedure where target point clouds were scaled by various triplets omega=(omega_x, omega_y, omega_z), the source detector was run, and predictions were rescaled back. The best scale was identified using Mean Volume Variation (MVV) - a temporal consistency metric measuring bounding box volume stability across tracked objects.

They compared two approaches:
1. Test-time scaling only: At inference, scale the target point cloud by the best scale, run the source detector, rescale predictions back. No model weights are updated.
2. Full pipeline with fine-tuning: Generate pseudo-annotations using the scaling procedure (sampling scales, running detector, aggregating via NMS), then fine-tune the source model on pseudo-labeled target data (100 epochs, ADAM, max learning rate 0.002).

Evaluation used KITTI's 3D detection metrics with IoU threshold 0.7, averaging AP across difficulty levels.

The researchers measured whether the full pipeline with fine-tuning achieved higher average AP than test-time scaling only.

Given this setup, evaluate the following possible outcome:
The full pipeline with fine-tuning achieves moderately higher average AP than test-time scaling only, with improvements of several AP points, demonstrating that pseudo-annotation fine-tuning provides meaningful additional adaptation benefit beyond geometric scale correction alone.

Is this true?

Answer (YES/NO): YES